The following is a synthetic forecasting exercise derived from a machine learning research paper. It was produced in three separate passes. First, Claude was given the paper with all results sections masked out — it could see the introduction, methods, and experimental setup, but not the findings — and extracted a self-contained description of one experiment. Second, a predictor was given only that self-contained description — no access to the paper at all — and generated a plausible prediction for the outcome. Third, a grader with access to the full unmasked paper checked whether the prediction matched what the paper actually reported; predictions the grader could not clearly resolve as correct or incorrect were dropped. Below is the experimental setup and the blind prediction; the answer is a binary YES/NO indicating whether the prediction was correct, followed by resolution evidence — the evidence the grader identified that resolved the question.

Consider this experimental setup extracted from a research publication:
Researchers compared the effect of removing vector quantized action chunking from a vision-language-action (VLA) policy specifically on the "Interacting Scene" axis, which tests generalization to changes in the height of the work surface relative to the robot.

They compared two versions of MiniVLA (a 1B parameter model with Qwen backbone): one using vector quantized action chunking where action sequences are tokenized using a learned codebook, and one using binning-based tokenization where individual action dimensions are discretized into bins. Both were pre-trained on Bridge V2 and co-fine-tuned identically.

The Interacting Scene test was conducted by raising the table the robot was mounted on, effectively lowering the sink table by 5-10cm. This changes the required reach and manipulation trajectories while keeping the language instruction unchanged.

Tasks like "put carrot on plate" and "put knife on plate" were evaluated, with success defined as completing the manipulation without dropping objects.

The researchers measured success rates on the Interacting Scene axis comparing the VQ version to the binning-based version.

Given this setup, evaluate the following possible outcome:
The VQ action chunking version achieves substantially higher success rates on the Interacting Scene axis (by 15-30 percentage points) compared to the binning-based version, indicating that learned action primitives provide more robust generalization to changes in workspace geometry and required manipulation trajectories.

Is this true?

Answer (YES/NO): NO